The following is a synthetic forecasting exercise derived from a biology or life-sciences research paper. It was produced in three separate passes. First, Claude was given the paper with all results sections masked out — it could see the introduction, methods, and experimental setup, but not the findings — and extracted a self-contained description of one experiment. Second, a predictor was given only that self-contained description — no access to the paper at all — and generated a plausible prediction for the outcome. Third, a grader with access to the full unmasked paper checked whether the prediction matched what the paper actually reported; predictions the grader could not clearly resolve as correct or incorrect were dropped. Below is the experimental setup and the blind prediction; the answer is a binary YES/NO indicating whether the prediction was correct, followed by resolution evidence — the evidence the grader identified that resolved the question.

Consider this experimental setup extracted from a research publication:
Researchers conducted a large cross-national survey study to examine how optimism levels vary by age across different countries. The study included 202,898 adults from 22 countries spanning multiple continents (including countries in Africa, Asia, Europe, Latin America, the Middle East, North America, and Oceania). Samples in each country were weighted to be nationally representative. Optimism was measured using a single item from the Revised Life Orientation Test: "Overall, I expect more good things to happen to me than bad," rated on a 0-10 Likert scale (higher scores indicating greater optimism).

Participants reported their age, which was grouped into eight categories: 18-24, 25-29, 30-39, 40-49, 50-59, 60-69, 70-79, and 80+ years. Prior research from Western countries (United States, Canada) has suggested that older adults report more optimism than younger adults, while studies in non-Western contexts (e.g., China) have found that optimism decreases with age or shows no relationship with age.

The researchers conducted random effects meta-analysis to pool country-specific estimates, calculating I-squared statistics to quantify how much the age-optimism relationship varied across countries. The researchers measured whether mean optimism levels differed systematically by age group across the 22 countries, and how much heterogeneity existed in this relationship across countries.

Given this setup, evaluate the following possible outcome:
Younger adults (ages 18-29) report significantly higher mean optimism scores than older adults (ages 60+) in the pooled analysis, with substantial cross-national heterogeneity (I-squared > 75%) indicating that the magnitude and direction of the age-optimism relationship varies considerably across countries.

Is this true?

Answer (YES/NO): NO